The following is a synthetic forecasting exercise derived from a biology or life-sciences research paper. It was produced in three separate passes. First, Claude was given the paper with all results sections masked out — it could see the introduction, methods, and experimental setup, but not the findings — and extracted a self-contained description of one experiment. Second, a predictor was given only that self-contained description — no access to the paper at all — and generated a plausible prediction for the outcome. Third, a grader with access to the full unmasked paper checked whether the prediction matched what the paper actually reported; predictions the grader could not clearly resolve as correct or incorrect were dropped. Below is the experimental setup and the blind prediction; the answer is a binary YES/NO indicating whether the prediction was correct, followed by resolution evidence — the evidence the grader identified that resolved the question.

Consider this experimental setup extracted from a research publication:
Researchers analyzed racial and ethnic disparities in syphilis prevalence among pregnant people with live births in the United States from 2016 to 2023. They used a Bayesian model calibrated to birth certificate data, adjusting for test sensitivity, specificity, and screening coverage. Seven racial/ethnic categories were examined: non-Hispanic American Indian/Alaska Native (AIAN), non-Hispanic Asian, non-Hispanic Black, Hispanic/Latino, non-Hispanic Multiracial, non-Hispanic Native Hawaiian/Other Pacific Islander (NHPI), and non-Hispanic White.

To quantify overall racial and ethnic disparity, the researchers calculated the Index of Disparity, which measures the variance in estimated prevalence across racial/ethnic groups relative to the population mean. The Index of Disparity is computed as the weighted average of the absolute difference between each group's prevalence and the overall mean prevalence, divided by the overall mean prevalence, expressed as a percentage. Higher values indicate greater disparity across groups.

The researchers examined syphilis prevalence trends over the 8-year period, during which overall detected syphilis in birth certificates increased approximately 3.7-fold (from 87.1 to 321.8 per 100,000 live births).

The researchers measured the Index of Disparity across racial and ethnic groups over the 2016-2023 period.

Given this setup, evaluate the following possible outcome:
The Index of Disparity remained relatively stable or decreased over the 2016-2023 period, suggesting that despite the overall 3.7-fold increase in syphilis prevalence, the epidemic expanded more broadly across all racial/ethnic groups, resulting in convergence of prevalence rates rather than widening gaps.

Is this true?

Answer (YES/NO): YES